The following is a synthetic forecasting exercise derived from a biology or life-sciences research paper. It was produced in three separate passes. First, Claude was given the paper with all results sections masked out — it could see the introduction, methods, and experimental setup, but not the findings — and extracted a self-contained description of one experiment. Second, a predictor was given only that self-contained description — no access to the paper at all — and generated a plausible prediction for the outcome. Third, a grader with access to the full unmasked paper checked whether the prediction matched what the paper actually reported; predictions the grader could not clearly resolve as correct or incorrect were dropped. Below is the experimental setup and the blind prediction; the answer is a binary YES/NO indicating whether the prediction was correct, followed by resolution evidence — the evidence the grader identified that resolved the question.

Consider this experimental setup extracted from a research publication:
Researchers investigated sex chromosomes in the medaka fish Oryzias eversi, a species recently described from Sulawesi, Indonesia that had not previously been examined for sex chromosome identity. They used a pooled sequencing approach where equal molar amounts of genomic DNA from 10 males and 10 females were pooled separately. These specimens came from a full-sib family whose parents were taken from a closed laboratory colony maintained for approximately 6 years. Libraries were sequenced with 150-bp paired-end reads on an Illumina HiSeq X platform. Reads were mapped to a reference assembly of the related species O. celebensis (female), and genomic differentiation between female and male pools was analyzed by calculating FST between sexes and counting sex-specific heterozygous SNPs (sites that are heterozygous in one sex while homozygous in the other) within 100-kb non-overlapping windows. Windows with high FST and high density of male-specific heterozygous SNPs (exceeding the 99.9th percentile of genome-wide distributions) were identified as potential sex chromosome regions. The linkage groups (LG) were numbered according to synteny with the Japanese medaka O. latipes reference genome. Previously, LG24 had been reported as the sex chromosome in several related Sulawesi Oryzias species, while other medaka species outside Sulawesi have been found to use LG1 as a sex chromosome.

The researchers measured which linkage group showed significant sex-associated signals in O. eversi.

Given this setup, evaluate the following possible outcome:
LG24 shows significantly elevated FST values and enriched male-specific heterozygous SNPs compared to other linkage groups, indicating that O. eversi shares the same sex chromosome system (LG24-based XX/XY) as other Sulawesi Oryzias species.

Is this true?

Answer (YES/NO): NO